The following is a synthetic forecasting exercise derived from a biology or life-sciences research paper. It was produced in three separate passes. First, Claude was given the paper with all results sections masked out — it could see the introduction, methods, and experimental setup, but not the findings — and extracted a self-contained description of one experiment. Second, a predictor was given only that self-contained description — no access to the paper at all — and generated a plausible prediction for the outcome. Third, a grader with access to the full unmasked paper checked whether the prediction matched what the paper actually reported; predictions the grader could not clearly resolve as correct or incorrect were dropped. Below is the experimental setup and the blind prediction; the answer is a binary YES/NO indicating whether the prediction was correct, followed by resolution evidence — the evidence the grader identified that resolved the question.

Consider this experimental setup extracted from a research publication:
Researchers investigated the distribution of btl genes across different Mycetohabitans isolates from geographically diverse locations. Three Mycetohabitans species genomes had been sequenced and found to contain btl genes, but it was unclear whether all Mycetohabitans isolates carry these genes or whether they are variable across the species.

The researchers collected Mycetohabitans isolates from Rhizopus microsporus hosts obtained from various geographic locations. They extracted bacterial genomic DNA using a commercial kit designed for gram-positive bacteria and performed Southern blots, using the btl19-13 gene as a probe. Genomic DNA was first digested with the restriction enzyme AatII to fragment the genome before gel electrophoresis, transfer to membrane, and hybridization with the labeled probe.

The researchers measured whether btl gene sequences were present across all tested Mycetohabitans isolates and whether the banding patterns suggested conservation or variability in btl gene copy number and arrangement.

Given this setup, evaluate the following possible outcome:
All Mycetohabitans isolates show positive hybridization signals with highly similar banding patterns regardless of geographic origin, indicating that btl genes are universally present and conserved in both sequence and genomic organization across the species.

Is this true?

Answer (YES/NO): NO